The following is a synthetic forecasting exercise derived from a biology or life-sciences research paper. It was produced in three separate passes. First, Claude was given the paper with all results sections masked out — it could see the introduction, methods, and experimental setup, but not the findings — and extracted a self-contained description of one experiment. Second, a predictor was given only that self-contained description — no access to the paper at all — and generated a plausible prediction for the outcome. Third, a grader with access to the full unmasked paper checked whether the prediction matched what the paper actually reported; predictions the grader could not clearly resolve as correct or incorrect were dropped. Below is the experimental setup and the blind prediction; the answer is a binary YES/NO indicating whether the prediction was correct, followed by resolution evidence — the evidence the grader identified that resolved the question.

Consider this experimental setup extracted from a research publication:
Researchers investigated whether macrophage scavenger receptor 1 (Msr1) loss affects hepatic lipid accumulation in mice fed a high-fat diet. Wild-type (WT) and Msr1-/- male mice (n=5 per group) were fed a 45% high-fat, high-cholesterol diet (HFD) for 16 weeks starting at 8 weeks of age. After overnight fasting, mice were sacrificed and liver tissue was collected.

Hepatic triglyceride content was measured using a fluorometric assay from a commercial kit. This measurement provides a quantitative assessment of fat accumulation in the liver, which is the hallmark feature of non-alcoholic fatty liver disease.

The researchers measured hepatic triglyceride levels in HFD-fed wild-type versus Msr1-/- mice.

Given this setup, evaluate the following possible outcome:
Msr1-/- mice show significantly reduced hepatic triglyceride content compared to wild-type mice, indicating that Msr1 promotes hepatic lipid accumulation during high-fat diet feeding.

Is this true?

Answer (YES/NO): YES